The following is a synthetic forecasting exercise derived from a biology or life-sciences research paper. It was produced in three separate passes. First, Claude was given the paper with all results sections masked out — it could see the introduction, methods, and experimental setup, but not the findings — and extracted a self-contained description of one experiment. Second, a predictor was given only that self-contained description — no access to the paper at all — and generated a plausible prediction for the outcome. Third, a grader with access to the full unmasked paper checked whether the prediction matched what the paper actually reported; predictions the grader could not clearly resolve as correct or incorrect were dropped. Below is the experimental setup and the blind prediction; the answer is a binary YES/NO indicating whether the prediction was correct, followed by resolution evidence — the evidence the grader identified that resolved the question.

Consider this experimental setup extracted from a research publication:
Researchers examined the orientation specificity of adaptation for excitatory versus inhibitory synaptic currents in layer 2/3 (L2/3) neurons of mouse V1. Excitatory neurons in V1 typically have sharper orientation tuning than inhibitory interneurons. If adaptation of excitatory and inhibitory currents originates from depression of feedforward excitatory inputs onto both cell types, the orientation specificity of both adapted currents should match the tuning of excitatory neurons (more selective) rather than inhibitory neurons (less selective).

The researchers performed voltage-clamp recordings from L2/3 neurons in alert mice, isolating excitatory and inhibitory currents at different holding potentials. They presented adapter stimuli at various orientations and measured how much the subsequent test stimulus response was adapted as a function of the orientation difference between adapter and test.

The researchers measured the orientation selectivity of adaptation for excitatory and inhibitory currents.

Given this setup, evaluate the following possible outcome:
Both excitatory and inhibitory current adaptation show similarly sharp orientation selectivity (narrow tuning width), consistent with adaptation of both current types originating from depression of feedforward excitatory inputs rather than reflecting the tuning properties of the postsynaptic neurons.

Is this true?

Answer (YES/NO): YES